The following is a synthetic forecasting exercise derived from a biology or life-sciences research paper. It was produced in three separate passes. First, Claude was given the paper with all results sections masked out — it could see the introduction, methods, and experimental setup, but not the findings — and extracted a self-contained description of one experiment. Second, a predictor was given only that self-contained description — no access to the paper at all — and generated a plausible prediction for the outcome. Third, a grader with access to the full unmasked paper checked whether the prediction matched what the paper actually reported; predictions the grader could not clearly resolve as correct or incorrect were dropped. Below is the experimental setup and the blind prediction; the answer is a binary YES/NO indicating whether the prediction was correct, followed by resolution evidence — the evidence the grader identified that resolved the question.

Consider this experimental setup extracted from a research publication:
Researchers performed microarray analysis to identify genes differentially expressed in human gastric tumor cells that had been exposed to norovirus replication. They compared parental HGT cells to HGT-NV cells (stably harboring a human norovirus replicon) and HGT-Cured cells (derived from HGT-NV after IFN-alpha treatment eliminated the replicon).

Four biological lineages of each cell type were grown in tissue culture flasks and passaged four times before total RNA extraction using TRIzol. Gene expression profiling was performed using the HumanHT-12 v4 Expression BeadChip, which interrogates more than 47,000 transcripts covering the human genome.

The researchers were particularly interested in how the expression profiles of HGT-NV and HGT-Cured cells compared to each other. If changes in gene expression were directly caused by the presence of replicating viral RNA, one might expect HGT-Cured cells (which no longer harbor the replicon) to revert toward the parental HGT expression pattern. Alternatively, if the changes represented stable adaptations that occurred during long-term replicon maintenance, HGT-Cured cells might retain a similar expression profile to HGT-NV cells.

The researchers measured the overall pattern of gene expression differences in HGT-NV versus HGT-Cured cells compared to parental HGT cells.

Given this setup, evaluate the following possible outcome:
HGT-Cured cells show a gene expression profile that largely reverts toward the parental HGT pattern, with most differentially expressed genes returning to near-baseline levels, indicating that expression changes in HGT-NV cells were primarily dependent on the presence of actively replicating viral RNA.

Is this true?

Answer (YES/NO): NO